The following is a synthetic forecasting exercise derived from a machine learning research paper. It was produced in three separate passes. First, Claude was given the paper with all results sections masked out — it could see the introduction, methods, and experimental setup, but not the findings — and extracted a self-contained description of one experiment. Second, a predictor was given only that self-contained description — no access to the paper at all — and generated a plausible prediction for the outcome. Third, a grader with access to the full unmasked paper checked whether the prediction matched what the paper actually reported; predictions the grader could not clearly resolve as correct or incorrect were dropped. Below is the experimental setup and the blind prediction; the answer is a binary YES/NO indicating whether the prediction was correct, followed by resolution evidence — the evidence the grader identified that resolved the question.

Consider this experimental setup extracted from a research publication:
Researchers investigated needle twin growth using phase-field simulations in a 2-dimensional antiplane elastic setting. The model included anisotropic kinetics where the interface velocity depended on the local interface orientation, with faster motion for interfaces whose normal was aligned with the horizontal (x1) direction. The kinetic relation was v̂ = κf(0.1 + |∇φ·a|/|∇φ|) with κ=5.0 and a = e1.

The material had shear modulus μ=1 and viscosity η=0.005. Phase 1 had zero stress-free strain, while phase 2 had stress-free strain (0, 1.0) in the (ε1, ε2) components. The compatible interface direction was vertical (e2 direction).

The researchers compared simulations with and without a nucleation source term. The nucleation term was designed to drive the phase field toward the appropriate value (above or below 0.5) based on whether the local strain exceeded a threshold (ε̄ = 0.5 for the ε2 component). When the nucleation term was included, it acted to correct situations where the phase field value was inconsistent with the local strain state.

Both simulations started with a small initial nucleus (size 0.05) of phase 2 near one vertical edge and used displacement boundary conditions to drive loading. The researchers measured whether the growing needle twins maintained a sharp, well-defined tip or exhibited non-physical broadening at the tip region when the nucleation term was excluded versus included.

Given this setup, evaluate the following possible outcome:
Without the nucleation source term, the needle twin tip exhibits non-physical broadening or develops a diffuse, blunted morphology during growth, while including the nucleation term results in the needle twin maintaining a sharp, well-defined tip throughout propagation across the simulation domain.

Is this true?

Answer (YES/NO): NO